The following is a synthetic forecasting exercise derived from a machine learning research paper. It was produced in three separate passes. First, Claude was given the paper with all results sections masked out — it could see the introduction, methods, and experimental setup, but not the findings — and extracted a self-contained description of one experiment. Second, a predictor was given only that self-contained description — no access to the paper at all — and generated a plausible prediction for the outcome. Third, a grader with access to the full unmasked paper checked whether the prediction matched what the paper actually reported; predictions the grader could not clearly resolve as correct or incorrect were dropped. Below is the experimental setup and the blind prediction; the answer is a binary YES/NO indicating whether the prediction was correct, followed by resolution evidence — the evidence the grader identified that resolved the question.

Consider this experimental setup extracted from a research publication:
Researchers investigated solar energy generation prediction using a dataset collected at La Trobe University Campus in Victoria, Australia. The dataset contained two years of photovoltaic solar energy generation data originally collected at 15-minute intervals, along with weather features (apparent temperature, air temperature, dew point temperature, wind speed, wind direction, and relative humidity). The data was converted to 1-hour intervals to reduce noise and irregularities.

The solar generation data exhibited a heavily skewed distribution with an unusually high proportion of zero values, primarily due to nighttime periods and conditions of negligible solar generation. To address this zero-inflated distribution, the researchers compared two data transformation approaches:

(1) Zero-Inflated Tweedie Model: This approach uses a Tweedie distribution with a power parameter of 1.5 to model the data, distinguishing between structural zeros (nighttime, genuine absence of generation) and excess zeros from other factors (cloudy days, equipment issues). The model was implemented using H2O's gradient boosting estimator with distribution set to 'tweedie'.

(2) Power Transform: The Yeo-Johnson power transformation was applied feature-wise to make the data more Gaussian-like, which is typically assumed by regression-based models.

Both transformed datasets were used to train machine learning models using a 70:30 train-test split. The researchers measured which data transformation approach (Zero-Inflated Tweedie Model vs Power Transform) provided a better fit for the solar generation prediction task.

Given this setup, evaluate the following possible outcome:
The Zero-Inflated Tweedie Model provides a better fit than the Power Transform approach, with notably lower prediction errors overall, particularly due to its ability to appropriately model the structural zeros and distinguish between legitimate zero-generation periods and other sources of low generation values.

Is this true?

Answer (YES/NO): NO